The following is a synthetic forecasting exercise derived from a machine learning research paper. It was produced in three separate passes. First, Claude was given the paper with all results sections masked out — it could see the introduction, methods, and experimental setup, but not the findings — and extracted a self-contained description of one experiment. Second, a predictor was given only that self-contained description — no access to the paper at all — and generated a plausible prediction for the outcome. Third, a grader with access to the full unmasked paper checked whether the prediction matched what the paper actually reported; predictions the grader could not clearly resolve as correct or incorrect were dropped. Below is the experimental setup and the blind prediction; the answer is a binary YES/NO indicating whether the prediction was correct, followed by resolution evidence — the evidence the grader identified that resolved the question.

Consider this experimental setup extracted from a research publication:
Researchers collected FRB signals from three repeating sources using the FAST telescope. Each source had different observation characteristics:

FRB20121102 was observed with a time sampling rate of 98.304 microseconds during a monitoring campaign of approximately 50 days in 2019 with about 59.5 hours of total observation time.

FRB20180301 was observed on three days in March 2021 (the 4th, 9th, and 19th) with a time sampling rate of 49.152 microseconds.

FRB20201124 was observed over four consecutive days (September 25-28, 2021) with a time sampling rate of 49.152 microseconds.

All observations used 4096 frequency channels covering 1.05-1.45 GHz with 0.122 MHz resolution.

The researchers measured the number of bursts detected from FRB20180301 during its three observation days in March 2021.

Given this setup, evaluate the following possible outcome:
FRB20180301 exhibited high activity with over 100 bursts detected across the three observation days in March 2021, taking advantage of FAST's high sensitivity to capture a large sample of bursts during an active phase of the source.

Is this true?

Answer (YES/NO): NO